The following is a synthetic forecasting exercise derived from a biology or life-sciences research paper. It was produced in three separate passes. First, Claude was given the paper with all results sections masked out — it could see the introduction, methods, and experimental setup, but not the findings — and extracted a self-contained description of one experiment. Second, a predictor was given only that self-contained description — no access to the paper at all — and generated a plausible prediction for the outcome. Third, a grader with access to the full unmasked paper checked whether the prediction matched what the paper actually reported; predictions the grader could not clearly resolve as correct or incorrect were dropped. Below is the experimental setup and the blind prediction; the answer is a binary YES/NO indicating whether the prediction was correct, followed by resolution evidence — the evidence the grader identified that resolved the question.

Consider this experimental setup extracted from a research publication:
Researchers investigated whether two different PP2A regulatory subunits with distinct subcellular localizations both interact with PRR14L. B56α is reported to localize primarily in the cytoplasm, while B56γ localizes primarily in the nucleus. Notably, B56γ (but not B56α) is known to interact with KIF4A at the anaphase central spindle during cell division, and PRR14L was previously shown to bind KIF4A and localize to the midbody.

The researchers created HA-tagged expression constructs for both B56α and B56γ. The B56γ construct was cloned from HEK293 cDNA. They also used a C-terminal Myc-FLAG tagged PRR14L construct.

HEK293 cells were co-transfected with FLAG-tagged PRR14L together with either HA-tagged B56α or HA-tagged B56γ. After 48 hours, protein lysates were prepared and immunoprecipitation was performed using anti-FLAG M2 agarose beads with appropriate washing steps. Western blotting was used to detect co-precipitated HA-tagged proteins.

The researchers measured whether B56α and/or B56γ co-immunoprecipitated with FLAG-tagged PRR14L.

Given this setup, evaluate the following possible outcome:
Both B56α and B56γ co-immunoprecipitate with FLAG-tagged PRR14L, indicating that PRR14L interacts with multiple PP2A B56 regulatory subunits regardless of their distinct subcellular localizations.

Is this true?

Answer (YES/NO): YES